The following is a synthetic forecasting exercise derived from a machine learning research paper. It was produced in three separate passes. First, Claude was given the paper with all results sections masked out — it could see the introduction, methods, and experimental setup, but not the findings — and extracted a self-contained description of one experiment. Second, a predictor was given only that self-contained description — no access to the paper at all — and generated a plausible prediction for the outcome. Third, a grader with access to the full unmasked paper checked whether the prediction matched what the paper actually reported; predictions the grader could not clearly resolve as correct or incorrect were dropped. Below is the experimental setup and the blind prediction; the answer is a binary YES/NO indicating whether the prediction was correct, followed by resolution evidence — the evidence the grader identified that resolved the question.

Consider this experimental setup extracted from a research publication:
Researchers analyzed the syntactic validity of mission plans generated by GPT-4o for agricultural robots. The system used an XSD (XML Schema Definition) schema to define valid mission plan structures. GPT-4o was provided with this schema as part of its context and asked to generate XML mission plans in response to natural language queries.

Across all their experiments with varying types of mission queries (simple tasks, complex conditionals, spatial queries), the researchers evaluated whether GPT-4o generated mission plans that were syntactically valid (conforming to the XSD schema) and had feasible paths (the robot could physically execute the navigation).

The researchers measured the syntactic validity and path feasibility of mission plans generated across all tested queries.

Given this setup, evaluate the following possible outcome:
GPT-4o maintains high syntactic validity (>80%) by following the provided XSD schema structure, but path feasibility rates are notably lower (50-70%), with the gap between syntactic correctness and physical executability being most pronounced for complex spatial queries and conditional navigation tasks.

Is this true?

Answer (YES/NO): NO